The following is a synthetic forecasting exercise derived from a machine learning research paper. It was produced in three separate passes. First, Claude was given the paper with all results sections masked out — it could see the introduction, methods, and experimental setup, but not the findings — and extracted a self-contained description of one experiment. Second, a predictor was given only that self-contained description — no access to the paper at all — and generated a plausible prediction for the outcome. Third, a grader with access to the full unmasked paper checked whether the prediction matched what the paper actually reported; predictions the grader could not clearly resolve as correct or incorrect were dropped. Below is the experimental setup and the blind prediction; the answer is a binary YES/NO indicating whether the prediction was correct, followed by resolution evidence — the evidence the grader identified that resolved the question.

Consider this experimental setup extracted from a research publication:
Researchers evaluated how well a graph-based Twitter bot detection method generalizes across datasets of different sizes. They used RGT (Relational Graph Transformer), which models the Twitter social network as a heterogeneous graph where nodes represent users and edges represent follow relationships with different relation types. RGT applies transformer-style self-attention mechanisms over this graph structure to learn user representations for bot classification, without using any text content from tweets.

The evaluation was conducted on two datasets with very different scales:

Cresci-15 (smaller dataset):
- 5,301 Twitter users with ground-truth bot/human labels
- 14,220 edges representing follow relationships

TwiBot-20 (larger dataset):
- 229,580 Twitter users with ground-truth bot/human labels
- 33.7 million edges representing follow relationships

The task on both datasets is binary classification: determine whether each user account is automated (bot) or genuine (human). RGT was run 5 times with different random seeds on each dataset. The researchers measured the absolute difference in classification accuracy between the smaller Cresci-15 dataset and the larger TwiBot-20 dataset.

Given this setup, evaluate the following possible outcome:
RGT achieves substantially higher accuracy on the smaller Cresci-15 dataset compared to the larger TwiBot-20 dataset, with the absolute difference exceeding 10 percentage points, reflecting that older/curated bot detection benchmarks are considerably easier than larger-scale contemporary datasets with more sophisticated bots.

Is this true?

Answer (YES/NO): YES